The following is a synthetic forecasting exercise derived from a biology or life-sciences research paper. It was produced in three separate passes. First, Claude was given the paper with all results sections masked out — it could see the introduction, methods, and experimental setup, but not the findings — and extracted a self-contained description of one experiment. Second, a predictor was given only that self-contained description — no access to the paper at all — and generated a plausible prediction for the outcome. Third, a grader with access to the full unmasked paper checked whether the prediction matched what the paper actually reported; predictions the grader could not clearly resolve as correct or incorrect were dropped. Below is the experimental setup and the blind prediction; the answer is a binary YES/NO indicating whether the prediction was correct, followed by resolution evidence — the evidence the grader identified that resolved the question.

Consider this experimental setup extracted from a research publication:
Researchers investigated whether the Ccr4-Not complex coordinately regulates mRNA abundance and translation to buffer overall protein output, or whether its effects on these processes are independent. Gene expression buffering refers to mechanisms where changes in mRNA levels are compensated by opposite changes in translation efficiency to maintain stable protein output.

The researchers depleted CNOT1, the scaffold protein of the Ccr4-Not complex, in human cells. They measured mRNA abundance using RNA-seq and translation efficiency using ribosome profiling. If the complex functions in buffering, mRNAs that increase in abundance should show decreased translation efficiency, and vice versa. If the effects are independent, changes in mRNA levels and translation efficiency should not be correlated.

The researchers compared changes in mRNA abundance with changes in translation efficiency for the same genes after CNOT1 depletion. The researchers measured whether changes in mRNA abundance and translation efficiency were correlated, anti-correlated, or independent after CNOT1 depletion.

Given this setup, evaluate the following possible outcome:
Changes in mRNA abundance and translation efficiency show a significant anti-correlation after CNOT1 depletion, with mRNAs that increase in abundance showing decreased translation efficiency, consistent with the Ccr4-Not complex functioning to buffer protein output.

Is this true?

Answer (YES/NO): NO